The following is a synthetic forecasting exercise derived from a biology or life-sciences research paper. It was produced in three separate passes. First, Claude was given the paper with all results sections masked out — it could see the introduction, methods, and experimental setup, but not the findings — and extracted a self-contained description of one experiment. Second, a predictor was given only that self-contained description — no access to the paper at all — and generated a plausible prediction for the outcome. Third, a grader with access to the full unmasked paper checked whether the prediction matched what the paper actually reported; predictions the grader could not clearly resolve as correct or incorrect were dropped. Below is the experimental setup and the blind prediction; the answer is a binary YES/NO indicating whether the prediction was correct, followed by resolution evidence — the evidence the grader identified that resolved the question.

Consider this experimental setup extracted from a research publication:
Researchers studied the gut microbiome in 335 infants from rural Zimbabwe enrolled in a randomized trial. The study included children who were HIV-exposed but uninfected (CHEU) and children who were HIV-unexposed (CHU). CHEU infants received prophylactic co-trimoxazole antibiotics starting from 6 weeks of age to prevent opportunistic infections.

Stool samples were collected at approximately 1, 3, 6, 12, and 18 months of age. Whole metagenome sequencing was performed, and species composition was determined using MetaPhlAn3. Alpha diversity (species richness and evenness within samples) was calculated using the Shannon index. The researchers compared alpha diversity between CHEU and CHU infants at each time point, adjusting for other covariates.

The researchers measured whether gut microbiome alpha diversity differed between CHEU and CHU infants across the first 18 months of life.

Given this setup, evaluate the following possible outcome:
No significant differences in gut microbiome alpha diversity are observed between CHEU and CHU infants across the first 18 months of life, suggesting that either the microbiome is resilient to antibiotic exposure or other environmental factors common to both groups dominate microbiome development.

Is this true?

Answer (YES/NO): NO